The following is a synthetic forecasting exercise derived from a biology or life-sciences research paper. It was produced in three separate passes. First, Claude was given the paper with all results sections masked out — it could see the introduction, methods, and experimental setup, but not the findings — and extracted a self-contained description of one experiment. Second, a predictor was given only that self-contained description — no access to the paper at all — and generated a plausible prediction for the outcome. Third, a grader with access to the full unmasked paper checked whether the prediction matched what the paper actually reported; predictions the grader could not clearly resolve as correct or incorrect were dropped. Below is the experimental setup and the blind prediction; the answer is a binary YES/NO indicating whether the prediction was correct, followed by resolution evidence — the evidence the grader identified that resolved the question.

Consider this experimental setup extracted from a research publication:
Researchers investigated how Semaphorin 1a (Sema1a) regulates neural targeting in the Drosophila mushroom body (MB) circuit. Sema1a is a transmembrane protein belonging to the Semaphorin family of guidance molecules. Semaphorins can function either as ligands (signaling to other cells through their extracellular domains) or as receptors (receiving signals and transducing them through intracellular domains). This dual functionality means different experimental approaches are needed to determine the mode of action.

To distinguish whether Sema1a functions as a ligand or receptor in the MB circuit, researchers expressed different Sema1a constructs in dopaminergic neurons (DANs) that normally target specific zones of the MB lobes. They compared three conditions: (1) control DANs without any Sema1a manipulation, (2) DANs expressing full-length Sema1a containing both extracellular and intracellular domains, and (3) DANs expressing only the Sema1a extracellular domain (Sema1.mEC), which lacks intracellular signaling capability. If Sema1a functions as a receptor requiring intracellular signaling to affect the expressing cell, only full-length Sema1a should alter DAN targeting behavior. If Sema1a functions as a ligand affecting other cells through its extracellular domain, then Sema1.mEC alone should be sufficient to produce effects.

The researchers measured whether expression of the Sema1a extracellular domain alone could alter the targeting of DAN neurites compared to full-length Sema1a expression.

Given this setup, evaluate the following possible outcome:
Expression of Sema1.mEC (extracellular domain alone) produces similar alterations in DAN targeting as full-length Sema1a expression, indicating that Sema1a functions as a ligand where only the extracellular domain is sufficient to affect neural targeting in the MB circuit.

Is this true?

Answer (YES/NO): NO